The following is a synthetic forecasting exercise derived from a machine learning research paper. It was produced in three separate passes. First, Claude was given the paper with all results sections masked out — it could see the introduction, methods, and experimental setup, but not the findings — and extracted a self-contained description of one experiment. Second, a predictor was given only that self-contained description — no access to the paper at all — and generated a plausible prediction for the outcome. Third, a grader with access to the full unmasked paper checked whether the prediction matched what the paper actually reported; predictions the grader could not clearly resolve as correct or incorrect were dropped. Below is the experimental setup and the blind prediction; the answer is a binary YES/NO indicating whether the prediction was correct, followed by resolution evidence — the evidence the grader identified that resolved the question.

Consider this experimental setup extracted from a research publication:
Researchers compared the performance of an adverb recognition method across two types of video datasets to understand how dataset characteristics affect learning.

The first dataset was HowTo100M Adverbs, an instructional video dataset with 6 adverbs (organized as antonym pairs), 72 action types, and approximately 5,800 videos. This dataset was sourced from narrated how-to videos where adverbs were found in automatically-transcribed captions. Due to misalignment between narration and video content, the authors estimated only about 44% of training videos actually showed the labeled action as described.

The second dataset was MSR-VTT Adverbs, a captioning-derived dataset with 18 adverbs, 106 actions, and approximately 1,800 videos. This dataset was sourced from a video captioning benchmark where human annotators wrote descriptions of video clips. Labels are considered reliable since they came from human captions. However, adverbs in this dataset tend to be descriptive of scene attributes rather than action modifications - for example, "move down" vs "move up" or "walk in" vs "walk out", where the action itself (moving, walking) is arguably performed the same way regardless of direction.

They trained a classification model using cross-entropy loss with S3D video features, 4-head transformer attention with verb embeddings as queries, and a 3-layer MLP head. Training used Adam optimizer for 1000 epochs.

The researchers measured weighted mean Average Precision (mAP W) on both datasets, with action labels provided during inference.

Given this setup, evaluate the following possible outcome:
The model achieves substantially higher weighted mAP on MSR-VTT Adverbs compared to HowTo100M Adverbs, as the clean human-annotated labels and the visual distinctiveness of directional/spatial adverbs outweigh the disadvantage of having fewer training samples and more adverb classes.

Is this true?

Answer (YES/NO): NO